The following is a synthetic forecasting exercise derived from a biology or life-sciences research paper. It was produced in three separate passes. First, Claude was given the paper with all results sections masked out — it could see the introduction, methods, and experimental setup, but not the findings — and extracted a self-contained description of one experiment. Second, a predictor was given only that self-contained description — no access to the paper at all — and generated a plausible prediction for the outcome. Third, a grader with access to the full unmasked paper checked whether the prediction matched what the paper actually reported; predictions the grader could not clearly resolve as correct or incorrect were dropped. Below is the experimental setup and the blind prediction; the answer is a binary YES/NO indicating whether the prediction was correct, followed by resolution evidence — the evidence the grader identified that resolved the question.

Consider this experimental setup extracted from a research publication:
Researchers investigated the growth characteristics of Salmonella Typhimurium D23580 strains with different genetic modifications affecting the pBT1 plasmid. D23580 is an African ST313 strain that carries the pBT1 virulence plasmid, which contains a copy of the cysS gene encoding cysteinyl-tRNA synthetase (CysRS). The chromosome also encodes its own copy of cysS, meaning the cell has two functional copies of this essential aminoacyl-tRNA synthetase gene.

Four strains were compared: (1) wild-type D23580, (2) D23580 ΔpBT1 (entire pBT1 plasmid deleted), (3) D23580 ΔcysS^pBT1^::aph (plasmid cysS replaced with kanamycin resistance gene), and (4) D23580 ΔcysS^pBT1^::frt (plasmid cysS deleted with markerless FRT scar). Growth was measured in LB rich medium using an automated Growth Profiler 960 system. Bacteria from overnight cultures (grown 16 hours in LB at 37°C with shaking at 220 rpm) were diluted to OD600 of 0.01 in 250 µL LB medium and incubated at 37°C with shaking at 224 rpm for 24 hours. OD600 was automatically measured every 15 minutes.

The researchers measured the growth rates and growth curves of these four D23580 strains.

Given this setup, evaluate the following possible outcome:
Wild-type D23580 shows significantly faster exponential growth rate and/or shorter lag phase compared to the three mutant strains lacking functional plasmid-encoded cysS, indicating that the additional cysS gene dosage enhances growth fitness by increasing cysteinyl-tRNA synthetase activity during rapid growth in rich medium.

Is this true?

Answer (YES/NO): NO